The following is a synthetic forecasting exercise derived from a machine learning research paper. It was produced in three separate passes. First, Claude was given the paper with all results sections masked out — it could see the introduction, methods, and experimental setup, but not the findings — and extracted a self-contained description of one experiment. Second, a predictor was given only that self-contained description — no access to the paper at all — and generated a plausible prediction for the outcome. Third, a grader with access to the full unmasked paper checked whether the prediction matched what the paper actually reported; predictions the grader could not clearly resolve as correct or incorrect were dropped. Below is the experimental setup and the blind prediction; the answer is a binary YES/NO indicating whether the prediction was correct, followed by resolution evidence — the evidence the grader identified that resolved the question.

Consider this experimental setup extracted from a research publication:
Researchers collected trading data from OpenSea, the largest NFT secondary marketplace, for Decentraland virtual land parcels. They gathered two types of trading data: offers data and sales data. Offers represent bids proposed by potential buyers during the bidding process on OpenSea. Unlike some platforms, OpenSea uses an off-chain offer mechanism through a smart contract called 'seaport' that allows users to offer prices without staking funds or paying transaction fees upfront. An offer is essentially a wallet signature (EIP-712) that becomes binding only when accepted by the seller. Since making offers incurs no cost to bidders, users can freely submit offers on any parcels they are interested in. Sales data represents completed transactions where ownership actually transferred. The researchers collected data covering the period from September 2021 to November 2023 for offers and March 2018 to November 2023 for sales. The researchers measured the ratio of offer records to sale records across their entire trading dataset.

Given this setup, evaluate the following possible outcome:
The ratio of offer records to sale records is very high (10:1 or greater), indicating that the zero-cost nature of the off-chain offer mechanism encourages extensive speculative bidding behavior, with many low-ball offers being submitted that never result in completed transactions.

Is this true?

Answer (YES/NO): YES